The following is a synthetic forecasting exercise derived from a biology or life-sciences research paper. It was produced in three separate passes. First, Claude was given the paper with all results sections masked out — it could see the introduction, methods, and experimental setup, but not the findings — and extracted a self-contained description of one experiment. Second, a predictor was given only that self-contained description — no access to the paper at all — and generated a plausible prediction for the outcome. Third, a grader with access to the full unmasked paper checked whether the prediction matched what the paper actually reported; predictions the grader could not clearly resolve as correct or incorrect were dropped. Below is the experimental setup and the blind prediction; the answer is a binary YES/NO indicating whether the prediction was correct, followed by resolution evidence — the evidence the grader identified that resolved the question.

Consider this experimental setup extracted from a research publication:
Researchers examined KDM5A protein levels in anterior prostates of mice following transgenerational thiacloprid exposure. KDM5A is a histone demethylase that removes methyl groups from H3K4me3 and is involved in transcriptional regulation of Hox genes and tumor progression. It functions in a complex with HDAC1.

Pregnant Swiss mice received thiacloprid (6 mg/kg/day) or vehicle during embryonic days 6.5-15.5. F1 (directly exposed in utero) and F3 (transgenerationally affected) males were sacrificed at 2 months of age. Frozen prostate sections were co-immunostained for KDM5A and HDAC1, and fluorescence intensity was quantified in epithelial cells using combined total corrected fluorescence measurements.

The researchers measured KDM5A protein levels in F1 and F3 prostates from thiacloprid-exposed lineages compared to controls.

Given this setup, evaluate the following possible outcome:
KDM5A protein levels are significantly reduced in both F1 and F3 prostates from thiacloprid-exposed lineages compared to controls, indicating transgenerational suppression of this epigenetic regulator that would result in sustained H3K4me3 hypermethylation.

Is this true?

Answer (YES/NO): NO